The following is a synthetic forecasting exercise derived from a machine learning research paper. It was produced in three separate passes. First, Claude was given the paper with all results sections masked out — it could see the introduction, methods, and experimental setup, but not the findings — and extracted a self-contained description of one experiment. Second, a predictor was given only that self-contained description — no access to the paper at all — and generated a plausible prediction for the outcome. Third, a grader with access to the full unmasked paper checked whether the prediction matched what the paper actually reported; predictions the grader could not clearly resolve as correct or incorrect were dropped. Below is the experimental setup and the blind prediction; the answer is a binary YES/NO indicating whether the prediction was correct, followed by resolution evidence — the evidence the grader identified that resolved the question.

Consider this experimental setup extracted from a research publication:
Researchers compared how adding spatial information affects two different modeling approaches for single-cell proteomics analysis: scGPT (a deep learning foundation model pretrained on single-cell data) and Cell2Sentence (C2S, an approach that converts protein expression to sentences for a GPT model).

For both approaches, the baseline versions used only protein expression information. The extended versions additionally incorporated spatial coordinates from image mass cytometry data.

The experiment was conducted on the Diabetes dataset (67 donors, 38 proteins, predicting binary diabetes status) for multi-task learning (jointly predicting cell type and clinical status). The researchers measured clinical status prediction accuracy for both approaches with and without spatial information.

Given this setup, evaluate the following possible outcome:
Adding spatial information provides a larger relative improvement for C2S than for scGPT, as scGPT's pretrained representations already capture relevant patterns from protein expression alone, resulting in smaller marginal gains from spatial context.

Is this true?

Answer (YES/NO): NO